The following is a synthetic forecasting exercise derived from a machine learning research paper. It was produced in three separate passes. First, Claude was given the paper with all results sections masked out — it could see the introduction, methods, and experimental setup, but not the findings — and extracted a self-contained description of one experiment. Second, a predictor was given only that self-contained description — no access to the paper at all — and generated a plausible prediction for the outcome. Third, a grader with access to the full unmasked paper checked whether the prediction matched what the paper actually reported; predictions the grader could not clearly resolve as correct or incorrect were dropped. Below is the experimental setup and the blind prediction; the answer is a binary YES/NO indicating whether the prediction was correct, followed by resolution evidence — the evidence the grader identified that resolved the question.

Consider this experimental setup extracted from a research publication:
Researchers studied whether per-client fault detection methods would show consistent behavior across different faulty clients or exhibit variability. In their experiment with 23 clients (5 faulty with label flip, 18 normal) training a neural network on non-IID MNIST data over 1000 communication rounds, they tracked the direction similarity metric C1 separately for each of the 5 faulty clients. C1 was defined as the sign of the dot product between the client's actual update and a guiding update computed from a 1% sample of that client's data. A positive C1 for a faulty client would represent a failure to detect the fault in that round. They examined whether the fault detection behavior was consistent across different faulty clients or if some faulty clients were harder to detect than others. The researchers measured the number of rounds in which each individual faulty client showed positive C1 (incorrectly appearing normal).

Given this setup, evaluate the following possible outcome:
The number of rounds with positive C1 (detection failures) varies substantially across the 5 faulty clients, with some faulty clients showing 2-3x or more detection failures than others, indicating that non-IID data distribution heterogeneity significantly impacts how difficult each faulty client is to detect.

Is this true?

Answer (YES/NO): NO